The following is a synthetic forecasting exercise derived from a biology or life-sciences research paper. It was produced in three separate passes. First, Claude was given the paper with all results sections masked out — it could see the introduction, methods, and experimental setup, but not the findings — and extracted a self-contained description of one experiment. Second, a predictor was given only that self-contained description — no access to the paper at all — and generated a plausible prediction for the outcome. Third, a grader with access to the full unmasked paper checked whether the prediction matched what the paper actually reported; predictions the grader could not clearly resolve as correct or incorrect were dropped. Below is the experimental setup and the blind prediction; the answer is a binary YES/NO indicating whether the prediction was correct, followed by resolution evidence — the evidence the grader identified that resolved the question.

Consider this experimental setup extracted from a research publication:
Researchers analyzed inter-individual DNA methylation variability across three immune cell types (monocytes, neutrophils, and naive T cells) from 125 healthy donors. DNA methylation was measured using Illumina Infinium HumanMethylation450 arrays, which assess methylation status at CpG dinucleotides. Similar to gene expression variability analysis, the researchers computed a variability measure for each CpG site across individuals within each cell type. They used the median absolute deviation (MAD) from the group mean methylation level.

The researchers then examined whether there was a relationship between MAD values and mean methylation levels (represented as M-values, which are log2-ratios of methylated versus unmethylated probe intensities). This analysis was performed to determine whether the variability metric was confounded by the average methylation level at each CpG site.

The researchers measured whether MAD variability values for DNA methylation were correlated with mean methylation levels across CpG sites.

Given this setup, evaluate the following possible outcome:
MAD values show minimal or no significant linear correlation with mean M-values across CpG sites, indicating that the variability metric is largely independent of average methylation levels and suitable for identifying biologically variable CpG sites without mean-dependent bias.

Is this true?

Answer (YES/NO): NO